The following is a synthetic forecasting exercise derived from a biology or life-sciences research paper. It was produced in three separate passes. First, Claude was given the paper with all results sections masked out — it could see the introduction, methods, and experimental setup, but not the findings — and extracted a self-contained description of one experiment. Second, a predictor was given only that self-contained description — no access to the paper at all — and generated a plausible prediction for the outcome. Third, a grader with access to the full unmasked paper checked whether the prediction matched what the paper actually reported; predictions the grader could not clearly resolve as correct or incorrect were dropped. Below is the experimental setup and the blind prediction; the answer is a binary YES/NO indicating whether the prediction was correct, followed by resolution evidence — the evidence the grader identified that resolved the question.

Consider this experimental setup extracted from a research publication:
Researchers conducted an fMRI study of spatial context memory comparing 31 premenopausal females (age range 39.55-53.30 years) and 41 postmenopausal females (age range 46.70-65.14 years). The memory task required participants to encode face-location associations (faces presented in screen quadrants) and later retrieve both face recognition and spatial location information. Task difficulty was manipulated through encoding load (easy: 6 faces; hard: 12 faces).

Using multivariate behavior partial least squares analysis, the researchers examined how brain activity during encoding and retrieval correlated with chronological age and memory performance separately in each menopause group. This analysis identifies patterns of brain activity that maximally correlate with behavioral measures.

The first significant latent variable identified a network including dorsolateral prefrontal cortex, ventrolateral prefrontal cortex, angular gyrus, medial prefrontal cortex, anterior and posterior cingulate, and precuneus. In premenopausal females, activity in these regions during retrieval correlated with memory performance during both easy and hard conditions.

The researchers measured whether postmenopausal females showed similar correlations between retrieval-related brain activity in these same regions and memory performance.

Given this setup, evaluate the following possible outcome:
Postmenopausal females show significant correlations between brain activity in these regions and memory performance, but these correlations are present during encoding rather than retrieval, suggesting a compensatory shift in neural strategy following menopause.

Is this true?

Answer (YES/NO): YES